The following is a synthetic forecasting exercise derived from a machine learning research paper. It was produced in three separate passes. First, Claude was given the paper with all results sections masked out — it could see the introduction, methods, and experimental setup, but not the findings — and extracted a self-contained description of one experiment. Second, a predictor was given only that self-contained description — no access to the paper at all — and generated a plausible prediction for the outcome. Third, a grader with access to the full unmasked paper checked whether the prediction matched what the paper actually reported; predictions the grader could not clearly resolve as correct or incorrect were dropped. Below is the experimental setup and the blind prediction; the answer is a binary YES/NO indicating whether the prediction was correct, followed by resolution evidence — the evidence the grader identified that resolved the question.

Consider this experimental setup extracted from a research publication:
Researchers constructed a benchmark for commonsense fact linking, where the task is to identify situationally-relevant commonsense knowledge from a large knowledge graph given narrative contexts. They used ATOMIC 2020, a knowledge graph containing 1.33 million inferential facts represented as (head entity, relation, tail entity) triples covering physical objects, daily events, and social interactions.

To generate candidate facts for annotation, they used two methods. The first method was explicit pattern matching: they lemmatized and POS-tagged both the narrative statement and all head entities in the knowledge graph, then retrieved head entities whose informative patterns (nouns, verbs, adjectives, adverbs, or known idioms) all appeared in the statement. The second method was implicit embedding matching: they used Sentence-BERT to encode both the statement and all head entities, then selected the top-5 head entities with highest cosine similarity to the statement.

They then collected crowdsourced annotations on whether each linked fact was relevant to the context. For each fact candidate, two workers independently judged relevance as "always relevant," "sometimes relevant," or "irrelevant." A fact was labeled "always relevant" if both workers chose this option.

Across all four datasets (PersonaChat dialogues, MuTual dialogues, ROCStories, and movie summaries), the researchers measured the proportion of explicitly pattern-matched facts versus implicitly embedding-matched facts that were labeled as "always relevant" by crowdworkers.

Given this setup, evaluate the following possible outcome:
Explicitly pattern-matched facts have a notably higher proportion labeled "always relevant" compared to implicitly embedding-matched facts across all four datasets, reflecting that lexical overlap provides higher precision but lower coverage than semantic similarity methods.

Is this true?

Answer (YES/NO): NO